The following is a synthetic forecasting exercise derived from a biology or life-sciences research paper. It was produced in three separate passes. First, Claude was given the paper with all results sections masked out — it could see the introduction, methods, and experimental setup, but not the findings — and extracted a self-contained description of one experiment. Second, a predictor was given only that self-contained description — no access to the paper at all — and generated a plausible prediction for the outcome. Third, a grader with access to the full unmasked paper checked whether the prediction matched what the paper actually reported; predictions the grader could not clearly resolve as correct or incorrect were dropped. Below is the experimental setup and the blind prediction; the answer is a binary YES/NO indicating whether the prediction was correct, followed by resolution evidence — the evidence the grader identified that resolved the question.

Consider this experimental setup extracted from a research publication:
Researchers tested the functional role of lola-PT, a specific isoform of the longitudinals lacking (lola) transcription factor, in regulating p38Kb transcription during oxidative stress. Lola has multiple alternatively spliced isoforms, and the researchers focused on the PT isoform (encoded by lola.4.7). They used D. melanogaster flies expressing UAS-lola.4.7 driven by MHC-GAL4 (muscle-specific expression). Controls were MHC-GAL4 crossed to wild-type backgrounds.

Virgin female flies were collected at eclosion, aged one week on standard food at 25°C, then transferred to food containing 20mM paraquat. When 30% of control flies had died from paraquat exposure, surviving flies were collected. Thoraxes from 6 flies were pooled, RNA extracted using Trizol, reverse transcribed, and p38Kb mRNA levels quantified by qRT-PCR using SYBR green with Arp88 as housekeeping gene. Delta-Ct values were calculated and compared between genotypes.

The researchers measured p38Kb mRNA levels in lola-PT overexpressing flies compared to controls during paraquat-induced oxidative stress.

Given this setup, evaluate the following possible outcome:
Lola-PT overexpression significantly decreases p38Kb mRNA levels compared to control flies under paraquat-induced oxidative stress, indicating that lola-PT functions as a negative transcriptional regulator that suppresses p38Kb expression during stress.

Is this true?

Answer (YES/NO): NO